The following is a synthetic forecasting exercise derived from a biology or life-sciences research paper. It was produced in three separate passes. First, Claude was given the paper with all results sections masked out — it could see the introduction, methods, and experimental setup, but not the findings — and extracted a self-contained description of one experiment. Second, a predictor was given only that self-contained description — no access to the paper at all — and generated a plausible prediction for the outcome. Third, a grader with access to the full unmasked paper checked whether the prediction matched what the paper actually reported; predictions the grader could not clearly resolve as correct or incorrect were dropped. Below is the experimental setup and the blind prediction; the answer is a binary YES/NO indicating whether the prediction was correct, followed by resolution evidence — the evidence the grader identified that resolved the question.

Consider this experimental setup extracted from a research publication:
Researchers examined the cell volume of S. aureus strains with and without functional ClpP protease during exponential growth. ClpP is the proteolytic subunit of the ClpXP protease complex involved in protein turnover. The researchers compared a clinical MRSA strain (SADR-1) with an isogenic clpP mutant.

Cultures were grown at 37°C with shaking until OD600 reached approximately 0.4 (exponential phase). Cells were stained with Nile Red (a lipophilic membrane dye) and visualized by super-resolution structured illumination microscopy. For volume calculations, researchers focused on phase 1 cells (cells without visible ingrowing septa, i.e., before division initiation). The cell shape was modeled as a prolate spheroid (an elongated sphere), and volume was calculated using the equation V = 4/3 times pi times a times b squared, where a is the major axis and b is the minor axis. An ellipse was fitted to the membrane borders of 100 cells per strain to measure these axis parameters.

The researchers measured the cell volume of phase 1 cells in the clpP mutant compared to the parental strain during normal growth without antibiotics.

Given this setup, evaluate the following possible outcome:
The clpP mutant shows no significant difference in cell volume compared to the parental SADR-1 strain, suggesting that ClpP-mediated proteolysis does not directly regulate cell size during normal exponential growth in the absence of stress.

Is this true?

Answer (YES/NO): NO